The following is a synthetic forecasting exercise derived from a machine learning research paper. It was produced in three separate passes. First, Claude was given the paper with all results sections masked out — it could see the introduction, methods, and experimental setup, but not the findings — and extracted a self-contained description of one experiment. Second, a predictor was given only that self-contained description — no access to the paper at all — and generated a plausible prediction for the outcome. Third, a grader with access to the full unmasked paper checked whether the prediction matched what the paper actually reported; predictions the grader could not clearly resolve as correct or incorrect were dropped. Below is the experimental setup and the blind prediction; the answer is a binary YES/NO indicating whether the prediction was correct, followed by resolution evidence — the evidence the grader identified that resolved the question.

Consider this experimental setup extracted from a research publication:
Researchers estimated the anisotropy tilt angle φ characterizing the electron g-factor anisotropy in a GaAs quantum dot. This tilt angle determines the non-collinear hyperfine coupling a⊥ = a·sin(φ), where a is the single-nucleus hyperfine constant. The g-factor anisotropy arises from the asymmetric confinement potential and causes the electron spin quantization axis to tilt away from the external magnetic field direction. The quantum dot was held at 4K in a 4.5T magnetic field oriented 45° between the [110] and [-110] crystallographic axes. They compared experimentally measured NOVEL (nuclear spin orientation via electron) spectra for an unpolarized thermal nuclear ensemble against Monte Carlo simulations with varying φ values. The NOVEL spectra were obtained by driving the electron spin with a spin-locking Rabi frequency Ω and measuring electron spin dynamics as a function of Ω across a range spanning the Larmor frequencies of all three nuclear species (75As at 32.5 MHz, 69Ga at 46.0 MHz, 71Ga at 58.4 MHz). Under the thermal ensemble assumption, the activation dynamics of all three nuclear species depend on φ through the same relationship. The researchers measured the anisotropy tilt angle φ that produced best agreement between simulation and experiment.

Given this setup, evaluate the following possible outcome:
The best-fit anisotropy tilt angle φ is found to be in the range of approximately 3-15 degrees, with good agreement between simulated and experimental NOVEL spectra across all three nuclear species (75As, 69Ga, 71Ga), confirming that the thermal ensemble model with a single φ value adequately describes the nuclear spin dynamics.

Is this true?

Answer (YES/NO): YES